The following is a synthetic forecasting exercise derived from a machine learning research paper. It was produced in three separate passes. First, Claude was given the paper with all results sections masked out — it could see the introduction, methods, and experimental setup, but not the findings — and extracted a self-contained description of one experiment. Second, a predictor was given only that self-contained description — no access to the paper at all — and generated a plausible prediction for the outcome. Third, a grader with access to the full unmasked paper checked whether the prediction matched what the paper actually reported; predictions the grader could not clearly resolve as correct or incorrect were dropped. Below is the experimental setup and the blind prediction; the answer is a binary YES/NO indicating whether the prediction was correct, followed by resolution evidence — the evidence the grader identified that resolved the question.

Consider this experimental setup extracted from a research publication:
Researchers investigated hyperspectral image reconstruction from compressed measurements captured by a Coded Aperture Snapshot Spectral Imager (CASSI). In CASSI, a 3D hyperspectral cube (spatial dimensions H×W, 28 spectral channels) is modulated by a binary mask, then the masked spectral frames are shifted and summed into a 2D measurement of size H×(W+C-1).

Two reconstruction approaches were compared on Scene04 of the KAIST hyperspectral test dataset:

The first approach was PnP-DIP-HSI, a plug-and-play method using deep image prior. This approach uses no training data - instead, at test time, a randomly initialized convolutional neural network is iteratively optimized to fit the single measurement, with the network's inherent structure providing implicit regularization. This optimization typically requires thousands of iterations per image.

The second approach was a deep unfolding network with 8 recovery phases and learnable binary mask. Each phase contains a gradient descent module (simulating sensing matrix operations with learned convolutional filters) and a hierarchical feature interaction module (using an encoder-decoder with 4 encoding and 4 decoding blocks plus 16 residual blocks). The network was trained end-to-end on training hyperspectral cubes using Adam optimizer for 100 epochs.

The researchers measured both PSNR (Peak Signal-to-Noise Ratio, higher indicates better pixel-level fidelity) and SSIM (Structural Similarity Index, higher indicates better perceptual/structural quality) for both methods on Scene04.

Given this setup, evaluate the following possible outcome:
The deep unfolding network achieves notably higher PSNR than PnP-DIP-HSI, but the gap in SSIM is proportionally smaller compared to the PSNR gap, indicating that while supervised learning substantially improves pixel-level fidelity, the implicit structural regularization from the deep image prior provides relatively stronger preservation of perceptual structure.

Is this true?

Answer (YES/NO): NO